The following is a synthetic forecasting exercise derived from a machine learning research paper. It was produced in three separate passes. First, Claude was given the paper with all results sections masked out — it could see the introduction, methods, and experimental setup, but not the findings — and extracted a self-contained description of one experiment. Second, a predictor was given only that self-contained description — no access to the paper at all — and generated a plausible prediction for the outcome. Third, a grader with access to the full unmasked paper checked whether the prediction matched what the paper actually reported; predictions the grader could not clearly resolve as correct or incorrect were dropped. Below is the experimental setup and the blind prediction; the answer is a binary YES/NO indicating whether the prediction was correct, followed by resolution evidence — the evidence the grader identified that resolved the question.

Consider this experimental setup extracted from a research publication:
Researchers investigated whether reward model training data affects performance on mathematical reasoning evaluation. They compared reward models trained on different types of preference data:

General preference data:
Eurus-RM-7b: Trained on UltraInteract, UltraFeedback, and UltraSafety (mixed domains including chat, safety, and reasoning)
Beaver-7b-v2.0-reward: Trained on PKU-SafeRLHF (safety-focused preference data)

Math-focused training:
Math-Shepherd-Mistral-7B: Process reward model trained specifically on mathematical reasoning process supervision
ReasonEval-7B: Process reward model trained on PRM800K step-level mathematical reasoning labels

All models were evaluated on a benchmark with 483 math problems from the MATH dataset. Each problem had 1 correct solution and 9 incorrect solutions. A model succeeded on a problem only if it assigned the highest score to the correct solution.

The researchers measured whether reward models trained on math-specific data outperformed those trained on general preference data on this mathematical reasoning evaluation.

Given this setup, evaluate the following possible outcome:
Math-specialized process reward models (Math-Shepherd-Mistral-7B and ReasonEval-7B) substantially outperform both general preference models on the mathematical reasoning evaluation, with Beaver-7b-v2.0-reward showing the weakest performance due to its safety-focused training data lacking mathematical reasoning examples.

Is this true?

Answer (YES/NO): NO